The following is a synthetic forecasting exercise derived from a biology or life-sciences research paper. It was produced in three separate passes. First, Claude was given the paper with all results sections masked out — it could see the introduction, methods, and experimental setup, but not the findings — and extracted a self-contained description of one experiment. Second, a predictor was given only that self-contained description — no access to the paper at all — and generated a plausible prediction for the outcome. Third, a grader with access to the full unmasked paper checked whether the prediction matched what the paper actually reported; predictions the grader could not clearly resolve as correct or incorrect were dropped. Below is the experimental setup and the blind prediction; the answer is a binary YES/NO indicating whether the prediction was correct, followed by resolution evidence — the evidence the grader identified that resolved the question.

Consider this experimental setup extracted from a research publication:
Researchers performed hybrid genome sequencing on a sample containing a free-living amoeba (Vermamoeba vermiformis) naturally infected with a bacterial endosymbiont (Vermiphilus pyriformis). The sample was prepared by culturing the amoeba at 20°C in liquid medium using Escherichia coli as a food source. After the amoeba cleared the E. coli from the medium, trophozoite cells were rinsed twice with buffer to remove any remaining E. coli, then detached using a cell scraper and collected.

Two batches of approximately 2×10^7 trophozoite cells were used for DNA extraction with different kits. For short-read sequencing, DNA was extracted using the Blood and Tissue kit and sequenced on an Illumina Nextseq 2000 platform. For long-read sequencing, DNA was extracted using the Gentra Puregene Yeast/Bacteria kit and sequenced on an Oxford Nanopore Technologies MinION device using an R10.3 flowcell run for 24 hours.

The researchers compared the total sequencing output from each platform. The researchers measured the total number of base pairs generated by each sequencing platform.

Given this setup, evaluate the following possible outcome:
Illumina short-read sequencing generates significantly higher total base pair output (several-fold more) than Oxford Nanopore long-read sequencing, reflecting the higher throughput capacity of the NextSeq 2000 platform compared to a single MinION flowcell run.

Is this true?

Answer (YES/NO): NO